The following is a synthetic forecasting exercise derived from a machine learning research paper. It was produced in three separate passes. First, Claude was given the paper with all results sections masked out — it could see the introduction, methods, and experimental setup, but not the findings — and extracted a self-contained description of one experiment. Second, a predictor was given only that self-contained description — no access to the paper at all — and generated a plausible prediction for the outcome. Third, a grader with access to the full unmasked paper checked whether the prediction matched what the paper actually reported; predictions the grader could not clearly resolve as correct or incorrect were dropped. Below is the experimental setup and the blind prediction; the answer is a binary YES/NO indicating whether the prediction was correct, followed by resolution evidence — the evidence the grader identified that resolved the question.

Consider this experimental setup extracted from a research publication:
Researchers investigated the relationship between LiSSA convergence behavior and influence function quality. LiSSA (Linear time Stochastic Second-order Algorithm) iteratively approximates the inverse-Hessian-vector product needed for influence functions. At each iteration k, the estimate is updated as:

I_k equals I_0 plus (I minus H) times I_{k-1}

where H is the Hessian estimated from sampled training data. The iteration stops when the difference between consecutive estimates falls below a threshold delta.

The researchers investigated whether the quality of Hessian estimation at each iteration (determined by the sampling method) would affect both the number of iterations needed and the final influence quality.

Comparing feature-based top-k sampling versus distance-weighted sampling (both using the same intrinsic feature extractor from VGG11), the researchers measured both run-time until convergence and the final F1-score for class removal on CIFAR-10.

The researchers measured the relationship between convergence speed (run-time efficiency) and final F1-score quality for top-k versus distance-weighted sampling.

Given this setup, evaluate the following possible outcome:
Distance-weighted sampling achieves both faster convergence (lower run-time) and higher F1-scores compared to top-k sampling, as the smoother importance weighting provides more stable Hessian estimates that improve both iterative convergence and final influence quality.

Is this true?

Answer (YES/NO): NO